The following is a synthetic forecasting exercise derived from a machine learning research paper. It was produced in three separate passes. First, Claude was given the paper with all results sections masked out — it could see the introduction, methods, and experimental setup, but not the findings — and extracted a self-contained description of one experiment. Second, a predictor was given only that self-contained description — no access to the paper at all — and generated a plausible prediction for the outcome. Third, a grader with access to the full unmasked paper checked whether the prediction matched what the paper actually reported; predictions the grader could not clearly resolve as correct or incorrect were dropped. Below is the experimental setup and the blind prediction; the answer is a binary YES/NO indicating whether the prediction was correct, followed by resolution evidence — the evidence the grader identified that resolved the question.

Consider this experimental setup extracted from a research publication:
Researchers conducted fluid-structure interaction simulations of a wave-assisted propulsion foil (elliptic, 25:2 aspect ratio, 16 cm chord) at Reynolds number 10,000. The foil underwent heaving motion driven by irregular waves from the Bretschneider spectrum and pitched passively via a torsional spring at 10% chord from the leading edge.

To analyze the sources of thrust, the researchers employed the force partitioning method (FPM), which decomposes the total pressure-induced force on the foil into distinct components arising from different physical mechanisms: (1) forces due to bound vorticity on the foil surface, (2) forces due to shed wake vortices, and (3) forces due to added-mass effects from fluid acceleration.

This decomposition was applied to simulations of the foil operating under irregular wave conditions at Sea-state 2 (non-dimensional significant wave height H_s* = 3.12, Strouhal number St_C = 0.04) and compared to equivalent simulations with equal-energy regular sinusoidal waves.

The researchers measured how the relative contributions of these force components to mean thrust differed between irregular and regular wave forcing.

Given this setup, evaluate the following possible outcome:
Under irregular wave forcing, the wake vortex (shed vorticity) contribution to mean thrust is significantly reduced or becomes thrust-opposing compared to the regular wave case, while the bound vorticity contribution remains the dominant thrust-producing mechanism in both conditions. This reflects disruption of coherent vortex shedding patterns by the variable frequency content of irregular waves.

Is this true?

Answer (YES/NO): NO